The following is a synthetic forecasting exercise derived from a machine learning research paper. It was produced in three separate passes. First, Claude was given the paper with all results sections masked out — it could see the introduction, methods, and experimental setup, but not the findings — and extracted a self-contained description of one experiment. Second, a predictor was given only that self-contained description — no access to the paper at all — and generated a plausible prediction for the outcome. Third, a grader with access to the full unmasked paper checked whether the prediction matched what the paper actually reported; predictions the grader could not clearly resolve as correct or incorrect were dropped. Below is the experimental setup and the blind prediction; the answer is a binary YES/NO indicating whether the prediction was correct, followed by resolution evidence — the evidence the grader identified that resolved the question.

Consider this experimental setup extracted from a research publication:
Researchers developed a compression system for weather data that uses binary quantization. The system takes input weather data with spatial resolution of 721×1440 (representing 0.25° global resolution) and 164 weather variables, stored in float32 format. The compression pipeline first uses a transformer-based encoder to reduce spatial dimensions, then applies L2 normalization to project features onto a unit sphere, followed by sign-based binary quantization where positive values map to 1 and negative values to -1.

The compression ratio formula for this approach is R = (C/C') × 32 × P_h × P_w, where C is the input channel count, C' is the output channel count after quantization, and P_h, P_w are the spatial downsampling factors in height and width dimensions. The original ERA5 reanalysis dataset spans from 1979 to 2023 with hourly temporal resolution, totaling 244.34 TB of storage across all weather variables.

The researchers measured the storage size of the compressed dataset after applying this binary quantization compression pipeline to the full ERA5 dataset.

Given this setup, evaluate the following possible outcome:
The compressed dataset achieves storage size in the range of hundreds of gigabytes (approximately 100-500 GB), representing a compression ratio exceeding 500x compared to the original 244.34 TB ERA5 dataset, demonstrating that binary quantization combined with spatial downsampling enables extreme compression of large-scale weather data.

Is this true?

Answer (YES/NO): YES